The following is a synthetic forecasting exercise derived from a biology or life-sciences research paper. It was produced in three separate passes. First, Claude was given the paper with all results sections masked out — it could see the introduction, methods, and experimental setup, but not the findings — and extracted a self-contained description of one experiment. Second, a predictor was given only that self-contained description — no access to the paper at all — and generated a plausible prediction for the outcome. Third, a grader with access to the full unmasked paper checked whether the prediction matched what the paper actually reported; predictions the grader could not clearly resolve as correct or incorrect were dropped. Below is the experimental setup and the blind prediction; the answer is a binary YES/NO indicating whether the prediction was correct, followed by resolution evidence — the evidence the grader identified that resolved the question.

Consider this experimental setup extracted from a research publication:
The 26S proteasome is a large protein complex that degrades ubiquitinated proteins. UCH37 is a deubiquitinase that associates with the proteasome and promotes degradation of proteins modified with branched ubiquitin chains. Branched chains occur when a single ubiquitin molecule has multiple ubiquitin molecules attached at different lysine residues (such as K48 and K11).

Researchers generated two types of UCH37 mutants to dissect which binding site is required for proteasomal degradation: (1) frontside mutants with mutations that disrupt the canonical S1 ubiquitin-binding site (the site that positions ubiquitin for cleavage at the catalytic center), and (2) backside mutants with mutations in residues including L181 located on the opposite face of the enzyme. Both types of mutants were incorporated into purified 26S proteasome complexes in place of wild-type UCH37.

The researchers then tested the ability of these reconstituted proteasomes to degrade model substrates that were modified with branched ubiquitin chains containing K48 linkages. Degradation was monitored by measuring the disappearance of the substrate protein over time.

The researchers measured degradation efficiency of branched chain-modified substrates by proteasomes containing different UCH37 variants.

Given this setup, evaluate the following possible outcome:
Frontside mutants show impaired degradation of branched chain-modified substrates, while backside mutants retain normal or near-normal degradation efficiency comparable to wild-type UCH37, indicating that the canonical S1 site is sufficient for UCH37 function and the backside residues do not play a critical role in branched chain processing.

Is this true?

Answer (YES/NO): NO